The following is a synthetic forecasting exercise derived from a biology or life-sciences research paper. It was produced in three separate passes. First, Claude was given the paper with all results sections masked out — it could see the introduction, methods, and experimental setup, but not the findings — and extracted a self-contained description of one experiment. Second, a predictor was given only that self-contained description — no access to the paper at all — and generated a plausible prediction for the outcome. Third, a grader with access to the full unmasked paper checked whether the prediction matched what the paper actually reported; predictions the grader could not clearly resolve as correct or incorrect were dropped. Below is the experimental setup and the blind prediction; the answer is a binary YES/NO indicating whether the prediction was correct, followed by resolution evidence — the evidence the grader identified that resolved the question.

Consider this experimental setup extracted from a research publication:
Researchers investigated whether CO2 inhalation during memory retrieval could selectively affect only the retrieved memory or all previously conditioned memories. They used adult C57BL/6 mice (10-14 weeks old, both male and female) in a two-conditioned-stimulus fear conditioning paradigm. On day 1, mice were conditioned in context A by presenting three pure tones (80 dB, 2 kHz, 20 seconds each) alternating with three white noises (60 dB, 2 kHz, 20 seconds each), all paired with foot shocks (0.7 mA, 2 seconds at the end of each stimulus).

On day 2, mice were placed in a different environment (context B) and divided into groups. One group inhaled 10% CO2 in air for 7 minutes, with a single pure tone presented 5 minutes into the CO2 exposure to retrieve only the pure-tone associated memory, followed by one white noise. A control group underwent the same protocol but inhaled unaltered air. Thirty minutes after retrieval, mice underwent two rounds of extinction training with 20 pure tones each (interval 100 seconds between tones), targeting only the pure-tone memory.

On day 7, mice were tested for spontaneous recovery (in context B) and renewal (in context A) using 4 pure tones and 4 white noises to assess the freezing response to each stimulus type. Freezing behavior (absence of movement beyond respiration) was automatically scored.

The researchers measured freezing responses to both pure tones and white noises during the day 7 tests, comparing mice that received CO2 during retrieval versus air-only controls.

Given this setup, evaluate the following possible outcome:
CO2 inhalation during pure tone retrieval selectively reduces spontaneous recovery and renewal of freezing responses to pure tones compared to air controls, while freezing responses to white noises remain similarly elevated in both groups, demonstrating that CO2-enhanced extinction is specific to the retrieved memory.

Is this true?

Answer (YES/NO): YES